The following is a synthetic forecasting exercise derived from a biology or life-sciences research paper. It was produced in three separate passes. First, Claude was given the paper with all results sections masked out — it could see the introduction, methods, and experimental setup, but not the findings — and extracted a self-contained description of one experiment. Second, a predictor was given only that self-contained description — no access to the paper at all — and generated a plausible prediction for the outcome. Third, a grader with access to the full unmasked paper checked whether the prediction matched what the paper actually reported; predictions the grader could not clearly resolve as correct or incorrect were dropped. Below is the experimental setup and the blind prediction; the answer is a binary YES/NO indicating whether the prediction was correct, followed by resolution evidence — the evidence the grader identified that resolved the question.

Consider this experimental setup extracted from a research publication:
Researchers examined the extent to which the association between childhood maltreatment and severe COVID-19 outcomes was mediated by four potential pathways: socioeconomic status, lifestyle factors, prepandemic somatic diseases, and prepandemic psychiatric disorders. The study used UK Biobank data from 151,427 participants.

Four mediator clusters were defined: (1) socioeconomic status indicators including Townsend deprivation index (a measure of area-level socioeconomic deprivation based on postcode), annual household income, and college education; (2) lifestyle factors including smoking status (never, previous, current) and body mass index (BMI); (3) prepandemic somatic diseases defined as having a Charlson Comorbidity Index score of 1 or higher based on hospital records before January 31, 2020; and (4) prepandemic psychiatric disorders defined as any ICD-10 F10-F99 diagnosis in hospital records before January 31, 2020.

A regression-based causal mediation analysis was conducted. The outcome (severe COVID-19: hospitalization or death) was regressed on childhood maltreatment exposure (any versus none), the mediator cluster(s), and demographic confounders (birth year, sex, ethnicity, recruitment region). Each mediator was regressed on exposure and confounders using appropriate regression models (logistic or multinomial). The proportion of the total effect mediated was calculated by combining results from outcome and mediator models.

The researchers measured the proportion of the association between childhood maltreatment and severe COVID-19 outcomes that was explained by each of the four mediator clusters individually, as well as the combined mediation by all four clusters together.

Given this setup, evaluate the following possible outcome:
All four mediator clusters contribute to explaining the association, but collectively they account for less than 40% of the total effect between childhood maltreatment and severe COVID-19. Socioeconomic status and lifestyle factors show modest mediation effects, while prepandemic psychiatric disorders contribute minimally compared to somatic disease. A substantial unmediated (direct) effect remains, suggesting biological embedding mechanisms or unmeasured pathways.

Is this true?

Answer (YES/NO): NO